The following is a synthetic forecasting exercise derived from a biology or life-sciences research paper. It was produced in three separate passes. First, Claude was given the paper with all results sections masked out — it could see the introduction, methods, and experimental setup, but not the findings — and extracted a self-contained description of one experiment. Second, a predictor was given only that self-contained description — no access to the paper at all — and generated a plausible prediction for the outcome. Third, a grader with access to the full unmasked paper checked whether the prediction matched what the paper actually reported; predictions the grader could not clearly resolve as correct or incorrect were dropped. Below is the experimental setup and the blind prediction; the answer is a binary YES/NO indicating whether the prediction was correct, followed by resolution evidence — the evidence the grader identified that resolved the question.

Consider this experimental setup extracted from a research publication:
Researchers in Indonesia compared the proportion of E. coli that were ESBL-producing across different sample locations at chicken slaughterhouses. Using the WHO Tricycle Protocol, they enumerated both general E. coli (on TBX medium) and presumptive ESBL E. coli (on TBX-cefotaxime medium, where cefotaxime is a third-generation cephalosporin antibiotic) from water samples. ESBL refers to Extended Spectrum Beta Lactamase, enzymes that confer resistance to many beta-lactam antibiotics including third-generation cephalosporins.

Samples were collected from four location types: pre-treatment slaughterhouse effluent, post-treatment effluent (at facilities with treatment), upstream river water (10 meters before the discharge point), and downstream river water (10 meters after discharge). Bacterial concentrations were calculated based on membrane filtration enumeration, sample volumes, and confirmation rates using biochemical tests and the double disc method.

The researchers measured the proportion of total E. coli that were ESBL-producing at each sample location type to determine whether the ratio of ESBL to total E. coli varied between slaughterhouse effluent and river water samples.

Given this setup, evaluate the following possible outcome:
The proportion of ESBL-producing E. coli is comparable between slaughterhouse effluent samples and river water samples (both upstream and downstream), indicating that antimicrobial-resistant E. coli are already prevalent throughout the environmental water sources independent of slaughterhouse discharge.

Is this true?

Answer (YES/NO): NO